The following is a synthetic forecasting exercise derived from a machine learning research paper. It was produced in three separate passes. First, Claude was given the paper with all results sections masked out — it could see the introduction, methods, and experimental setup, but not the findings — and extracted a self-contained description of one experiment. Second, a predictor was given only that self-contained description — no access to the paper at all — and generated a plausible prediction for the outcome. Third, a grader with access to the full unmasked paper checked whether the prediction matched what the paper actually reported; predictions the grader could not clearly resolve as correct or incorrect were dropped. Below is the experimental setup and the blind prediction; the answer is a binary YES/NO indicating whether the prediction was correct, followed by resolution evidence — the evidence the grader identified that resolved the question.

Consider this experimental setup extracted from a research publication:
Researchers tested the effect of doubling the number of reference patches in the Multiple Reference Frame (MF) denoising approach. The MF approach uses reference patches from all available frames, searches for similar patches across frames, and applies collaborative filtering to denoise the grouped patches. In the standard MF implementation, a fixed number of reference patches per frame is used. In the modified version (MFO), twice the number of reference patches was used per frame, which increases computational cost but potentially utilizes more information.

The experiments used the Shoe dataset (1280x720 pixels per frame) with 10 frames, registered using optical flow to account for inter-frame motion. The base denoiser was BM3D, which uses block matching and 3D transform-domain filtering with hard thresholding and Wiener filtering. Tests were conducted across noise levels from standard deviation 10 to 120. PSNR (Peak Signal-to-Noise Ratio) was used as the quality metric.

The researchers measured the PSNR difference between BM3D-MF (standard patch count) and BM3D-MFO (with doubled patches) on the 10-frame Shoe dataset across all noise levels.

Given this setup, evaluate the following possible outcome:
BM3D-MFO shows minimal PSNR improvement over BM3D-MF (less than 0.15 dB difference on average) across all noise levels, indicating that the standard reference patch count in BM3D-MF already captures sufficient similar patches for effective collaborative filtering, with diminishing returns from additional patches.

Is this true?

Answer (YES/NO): NO